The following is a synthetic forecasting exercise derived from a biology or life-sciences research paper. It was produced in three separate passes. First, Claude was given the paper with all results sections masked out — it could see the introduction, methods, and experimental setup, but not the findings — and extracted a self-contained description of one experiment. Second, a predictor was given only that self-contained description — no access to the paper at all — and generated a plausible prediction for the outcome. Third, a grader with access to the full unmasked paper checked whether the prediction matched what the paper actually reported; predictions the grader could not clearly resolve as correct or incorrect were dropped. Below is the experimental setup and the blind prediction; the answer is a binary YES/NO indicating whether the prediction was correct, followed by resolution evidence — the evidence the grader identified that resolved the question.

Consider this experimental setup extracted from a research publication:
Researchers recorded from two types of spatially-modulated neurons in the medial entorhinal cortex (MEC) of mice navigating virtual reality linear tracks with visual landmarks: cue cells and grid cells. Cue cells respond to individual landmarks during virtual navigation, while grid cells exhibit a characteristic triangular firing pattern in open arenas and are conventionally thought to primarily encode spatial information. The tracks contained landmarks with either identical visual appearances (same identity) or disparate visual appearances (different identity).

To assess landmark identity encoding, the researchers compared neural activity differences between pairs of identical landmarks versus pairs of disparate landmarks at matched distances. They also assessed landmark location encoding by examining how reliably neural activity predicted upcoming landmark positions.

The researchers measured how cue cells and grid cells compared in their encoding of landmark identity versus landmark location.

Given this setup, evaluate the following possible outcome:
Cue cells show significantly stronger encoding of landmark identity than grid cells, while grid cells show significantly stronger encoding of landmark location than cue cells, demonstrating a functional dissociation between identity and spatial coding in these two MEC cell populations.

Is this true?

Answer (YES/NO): YES